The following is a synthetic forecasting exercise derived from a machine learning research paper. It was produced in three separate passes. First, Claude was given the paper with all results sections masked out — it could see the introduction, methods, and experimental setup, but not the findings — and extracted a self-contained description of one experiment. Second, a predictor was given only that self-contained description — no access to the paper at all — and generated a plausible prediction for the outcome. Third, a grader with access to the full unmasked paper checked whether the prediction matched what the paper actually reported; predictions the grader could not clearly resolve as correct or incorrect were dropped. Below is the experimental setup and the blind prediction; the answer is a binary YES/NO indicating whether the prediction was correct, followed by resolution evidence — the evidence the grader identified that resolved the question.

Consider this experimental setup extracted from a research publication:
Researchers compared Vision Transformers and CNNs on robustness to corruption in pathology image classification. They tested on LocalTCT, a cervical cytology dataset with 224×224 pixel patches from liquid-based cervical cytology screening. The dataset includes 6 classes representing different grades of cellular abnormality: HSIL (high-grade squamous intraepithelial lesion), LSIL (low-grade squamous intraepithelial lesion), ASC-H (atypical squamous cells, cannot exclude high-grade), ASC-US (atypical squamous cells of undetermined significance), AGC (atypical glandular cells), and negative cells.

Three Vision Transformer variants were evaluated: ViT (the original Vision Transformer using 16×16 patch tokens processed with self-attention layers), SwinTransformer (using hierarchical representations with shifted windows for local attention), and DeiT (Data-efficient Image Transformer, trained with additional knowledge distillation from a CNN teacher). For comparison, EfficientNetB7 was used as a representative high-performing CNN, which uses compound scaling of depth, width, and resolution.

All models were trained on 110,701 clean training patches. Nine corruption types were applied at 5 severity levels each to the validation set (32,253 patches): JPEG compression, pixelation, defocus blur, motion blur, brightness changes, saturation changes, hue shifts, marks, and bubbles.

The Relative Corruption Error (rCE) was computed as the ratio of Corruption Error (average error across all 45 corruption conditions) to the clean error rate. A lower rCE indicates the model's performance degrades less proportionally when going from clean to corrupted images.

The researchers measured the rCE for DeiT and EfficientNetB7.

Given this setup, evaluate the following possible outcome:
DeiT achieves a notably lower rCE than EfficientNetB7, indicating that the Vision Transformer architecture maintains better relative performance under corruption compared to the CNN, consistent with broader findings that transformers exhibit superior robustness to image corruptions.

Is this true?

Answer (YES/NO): NO